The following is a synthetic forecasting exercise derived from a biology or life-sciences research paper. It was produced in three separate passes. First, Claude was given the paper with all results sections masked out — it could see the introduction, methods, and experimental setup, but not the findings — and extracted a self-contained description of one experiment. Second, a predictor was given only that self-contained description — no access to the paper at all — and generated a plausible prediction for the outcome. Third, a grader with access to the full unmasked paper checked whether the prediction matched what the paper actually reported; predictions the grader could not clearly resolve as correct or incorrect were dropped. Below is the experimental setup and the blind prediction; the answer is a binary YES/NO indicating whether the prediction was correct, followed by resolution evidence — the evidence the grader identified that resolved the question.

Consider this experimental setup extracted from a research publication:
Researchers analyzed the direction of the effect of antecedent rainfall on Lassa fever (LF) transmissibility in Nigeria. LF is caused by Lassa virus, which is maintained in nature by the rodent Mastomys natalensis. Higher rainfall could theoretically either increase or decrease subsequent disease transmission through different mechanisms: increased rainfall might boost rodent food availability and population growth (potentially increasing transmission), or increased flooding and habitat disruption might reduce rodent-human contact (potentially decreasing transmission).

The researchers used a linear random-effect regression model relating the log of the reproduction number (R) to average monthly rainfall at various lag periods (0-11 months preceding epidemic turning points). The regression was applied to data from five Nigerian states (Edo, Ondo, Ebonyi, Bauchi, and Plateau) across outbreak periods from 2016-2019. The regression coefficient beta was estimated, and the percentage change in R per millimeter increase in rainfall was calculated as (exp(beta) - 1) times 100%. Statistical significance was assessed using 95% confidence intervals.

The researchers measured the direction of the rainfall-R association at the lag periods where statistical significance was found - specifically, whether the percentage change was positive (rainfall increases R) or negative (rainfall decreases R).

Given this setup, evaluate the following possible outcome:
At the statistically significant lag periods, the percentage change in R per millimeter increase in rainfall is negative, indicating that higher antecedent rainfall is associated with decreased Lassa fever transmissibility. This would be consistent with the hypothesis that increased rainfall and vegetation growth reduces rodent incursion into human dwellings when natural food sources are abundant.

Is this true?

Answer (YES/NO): NO